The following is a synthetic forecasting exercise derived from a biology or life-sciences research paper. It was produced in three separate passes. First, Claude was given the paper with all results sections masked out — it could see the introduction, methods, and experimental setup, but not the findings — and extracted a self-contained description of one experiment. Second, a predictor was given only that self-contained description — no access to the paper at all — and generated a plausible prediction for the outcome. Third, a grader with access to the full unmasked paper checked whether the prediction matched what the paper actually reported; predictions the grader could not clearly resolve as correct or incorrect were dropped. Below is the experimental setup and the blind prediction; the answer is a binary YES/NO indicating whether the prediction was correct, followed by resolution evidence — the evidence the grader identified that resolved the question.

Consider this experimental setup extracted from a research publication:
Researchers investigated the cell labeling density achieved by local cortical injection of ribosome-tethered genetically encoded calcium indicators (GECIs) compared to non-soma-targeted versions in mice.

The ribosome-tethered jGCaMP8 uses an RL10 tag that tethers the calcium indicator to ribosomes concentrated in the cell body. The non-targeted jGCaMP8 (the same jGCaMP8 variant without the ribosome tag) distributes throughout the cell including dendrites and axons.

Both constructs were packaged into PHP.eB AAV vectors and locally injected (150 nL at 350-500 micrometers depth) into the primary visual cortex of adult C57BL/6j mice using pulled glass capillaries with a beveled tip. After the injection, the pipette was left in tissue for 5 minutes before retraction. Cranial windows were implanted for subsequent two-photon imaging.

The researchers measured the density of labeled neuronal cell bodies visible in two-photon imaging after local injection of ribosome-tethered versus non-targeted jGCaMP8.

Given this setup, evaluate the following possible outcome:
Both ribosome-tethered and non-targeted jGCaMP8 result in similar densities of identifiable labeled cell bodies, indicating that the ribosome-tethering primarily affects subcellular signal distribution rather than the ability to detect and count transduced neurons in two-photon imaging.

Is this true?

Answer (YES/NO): NO